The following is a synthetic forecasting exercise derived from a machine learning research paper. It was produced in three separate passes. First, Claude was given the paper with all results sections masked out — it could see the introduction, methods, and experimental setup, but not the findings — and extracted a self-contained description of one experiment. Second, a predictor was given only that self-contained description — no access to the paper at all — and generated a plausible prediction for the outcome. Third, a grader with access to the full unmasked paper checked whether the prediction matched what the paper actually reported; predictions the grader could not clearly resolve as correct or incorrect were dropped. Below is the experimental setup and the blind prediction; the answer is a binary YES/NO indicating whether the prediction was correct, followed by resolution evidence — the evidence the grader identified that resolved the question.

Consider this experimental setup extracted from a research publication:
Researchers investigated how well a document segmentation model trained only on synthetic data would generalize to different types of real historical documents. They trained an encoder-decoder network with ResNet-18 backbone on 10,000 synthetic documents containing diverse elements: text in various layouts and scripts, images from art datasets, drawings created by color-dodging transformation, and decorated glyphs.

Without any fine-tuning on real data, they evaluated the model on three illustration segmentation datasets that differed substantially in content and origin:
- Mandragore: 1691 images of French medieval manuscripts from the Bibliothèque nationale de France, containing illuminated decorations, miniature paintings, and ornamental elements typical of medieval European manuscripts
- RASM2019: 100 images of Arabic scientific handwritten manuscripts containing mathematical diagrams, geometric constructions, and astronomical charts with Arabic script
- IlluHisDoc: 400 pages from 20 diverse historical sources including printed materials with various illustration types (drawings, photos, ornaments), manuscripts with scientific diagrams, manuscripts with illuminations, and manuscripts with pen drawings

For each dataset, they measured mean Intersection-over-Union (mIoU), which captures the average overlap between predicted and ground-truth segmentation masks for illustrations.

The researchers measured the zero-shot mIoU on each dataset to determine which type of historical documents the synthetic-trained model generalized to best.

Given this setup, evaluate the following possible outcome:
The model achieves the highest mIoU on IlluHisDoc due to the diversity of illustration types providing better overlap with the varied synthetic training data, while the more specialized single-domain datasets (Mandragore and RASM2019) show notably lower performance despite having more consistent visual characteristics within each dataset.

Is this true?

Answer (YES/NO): NO